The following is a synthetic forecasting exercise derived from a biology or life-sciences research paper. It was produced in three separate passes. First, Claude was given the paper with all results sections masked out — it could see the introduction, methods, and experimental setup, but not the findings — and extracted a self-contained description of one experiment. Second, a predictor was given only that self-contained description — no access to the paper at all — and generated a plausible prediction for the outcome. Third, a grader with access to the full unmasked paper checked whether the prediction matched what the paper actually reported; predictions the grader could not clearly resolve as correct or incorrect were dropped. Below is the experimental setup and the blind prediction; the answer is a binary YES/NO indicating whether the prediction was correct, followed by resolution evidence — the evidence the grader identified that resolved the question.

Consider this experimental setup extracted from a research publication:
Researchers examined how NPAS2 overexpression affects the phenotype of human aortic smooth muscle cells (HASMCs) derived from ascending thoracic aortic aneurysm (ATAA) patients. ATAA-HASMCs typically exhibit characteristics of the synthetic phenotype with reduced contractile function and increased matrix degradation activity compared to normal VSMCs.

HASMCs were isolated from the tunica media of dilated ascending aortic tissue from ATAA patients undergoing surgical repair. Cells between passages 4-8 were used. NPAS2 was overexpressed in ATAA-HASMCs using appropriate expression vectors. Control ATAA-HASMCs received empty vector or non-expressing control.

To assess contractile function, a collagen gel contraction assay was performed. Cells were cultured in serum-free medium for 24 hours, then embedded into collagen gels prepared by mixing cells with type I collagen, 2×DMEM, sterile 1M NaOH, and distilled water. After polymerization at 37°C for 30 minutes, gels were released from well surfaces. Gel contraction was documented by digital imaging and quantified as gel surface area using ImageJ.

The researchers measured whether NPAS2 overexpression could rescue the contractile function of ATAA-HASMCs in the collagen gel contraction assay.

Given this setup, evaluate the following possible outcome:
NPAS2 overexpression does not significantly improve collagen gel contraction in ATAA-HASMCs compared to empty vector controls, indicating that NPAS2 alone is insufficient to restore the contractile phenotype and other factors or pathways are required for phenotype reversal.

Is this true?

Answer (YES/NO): NO